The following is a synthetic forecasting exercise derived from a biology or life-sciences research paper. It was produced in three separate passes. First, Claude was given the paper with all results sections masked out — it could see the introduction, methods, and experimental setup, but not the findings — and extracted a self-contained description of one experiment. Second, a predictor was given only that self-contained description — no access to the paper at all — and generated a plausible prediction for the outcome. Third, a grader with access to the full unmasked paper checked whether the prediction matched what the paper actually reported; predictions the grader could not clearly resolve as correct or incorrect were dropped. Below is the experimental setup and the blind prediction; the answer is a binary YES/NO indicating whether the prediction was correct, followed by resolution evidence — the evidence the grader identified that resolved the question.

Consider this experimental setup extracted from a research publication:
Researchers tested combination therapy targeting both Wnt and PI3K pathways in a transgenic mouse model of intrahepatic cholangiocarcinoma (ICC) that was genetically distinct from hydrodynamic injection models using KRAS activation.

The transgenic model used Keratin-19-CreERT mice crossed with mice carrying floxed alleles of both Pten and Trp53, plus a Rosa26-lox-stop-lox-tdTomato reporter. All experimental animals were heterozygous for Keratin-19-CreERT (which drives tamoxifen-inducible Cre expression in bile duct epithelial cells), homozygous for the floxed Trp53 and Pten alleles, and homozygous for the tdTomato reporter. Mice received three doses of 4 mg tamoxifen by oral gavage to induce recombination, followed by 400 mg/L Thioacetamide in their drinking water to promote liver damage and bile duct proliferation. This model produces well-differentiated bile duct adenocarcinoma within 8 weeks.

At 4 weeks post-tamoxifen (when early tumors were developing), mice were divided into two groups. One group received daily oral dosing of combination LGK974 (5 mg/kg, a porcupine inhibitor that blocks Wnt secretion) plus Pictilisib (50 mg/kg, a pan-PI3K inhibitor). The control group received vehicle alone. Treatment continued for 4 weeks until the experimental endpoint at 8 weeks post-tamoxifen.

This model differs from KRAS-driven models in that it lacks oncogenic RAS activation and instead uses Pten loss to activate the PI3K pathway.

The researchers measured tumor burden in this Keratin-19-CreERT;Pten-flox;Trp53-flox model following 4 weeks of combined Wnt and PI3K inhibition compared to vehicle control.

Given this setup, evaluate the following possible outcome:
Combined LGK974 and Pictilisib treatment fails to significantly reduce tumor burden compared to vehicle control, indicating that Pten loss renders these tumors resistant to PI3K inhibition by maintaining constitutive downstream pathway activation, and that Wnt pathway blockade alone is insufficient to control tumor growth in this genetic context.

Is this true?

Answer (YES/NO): NO